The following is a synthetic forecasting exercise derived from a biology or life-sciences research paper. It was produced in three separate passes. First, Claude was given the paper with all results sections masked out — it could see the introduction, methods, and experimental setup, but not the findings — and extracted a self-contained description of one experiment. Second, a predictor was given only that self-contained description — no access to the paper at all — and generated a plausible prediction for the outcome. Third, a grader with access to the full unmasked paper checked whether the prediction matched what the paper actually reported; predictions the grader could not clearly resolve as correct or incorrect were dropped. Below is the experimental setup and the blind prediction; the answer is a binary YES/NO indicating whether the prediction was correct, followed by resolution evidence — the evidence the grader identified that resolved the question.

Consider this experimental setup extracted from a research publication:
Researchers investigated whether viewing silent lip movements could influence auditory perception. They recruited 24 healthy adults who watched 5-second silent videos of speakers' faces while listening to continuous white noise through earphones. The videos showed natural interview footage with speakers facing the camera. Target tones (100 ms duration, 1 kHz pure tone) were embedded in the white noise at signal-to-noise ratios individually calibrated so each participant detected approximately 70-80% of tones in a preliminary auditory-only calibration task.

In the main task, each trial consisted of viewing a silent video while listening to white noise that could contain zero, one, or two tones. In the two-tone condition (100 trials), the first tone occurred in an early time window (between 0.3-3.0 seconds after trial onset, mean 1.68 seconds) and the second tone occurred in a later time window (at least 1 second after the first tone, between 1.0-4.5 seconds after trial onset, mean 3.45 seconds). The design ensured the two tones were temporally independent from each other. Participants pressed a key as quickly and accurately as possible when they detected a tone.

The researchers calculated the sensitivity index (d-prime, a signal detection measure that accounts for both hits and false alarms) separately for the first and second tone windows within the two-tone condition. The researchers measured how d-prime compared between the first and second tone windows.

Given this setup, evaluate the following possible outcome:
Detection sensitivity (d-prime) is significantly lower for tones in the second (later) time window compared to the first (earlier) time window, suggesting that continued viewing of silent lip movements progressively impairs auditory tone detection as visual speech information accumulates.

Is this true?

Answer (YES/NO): NO